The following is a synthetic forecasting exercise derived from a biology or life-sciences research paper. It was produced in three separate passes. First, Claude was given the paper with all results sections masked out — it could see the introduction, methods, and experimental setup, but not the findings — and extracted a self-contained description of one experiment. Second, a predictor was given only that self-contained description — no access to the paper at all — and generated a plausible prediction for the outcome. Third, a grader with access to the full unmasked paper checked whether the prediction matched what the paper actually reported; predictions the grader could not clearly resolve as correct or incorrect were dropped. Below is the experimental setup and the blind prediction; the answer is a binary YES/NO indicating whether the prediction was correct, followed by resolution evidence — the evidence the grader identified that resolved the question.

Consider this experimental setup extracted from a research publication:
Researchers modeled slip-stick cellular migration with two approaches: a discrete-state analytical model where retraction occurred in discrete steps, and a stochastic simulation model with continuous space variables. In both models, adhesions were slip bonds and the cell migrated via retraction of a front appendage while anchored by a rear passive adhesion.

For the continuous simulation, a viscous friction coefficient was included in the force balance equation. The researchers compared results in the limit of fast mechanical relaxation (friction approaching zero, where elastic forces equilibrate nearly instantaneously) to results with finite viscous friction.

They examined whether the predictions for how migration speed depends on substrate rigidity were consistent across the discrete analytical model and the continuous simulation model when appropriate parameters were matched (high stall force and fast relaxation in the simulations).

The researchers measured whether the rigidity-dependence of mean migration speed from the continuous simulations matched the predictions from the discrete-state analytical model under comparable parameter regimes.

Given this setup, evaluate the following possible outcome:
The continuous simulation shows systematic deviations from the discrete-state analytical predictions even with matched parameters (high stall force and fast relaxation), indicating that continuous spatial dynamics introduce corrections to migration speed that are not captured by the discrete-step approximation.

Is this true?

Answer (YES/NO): NO